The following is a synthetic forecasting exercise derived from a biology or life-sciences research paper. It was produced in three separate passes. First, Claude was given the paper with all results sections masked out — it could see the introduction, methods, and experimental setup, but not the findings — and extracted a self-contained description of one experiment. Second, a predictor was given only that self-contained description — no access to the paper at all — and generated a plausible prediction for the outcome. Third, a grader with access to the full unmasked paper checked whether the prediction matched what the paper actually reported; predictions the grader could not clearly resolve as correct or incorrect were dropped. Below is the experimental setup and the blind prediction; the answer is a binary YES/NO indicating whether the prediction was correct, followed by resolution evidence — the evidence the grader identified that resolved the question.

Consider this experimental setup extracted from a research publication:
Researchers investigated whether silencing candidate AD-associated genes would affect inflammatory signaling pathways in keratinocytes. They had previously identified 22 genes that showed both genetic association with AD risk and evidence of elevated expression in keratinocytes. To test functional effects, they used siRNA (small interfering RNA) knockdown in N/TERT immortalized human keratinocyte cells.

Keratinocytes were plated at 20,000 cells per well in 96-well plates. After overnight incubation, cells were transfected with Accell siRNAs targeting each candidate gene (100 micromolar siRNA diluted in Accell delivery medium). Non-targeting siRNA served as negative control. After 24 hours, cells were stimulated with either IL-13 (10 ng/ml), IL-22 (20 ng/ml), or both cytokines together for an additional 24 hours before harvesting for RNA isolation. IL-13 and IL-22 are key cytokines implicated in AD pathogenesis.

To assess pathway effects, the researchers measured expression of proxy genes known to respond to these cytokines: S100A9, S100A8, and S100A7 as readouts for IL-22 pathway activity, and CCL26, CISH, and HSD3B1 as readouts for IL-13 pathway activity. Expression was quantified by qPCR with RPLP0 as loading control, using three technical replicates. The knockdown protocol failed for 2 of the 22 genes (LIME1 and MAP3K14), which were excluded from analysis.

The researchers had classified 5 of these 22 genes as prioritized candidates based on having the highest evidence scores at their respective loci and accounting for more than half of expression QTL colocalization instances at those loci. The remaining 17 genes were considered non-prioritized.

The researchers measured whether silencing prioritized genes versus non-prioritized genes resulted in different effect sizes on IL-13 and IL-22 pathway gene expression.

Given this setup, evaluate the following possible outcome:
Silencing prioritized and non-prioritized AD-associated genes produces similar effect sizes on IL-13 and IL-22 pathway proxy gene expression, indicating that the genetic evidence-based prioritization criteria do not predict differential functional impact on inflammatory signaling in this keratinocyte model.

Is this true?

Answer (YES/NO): NO